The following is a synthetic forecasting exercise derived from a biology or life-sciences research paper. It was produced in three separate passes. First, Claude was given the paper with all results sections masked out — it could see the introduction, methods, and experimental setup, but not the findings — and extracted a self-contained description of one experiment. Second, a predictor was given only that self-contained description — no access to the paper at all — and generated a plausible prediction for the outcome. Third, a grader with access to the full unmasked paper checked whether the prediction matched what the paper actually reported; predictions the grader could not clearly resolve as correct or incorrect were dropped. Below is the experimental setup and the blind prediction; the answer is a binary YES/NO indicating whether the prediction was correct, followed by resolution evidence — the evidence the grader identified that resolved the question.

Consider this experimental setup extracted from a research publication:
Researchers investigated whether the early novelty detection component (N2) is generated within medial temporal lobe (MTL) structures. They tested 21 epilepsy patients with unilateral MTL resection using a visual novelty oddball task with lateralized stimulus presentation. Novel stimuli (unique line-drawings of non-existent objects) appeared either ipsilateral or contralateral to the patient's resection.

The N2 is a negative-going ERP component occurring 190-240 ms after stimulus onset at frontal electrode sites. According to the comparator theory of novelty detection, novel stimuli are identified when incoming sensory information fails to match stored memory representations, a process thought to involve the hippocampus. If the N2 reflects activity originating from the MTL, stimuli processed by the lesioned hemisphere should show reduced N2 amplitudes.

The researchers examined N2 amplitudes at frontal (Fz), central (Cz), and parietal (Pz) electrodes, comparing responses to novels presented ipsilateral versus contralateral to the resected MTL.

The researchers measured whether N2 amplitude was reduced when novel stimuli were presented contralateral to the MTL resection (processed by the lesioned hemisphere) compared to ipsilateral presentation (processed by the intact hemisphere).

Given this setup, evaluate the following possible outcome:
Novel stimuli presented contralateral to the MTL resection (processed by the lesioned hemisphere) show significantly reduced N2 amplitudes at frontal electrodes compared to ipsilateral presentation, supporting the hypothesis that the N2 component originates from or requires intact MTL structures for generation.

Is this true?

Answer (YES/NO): NO